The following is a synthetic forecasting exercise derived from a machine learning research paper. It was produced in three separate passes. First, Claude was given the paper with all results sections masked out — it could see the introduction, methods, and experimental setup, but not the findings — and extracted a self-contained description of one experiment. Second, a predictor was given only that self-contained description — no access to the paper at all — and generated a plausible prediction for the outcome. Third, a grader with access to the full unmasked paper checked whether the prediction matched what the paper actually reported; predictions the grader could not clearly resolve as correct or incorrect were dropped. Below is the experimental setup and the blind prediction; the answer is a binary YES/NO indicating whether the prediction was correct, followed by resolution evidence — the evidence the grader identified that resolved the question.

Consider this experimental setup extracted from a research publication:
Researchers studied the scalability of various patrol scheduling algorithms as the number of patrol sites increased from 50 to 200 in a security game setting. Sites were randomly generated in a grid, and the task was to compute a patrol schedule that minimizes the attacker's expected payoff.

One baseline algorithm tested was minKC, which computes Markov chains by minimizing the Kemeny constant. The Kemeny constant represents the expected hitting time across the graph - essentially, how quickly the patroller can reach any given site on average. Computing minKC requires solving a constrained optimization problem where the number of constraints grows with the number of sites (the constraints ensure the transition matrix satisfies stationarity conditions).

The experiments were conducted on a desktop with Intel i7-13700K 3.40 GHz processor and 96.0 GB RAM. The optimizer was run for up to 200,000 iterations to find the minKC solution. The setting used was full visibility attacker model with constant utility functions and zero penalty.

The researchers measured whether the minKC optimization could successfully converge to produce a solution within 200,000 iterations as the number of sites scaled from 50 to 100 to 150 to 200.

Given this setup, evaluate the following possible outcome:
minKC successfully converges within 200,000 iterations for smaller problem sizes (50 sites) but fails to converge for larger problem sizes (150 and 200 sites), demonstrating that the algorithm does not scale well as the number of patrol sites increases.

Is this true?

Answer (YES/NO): YES